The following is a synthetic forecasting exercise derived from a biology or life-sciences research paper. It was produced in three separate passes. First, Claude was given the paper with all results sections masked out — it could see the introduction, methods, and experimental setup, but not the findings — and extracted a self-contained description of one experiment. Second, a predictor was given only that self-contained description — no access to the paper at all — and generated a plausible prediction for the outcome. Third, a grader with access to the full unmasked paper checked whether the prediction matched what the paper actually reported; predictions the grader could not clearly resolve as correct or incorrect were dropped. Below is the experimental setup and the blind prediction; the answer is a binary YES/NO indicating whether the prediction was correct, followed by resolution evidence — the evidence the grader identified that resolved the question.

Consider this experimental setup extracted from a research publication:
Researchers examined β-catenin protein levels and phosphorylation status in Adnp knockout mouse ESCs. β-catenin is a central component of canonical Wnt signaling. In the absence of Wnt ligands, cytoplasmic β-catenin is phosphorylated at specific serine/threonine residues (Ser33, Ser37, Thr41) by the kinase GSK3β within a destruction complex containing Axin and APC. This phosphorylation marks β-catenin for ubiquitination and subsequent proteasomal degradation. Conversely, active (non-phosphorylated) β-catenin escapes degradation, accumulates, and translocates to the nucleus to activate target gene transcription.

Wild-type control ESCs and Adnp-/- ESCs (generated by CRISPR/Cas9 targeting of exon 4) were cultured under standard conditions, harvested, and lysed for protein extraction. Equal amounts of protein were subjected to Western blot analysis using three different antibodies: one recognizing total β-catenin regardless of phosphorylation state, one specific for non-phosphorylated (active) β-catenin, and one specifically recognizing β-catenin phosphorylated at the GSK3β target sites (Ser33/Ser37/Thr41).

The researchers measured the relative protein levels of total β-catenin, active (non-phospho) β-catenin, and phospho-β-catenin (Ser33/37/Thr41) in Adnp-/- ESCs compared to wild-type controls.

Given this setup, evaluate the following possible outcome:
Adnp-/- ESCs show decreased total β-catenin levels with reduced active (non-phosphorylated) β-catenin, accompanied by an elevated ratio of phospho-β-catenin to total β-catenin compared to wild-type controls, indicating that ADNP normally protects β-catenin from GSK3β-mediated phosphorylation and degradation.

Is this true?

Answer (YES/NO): YES